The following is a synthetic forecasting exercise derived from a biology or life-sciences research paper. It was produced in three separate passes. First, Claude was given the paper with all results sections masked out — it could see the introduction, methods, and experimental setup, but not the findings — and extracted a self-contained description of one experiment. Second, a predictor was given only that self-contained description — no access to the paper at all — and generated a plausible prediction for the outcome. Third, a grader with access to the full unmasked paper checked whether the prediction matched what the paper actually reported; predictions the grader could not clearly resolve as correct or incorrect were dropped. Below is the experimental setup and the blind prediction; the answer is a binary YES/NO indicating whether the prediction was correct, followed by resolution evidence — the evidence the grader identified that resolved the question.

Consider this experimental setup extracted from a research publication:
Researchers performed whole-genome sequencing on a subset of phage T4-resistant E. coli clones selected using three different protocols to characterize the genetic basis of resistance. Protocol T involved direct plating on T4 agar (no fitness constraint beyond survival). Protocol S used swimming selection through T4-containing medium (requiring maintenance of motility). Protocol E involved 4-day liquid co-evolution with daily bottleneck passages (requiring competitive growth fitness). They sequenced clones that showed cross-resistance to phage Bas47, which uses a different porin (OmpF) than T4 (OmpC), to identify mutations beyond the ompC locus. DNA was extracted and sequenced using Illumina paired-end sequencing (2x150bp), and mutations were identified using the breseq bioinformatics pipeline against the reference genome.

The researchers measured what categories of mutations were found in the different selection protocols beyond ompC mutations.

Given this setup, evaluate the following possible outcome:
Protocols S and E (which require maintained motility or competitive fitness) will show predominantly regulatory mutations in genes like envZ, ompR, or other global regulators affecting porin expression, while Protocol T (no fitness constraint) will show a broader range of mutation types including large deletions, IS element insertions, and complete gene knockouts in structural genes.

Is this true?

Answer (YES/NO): NO